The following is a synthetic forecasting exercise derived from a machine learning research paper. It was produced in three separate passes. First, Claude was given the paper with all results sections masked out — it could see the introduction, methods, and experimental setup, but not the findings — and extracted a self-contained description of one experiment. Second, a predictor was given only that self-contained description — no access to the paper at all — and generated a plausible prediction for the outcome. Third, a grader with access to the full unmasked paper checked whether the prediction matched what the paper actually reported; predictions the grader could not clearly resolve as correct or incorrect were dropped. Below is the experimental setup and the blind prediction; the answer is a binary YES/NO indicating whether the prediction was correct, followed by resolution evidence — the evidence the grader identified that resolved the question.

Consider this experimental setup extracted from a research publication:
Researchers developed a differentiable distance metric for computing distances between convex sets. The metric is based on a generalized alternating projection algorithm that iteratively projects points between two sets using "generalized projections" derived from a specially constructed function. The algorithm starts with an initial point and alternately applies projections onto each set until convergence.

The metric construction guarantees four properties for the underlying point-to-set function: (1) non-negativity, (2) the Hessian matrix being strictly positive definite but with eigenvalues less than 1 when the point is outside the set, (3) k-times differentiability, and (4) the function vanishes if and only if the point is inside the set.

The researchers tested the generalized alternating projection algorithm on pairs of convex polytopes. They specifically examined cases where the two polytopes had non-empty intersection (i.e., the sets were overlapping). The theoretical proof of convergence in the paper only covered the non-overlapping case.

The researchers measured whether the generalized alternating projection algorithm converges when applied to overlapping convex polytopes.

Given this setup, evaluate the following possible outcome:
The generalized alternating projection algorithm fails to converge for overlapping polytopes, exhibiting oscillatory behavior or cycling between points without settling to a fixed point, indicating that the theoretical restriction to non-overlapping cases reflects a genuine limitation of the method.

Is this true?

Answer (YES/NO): NO